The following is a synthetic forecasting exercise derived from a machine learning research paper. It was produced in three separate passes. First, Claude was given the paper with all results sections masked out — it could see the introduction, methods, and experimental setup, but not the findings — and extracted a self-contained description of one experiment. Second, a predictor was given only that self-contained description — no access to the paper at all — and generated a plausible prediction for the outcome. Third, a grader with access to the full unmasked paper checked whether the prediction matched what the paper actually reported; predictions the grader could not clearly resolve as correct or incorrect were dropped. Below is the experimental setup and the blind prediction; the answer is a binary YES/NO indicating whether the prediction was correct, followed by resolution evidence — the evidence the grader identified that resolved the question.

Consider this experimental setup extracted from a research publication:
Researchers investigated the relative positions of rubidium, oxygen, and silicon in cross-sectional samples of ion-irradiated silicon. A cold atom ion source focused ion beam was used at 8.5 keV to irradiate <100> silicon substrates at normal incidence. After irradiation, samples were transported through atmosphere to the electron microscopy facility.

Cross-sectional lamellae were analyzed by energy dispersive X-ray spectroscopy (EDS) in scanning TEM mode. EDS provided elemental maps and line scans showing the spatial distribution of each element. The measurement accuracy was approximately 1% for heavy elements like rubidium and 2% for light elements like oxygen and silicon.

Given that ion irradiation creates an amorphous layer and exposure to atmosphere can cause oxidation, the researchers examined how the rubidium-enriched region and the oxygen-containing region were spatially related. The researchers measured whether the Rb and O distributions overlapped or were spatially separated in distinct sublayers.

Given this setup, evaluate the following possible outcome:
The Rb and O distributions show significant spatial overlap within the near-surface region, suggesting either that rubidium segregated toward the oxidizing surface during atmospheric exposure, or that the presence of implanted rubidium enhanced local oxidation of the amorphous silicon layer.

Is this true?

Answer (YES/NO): NO